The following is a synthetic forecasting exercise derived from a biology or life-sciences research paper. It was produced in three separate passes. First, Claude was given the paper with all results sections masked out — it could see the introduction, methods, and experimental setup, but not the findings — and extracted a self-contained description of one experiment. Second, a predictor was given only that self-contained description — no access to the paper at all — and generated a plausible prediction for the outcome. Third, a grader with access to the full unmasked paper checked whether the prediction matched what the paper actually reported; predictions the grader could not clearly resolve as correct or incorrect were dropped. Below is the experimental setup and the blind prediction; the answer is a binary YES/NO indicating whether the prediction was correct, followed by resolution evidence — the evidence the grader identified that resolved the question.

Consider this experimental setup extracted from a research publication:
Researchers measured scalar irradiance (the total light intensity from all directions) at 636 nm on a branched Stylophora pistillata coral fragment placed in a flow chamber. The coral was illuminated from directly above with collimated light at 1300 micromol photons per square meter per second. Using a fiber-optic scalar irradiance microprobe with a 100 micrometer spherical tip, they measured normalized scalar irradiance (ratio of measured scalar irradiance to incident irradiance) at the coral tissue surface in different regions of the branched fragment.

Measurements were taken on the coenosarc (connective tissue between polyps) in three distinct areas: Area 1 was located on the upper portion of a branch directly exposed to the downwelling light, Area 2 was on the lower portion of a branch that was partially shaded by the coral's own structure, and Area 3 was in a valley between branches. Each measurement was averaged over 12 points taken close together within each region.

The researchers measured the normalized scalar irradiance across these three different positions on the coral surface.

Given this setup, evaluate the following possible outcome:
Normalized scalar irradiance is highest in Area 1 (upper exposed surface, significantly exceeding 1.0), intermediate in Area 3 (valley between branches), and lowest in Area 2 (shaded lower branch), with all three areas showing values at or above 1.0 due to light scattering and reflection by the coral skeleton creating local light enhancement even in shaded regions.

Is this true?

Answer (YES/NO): NO